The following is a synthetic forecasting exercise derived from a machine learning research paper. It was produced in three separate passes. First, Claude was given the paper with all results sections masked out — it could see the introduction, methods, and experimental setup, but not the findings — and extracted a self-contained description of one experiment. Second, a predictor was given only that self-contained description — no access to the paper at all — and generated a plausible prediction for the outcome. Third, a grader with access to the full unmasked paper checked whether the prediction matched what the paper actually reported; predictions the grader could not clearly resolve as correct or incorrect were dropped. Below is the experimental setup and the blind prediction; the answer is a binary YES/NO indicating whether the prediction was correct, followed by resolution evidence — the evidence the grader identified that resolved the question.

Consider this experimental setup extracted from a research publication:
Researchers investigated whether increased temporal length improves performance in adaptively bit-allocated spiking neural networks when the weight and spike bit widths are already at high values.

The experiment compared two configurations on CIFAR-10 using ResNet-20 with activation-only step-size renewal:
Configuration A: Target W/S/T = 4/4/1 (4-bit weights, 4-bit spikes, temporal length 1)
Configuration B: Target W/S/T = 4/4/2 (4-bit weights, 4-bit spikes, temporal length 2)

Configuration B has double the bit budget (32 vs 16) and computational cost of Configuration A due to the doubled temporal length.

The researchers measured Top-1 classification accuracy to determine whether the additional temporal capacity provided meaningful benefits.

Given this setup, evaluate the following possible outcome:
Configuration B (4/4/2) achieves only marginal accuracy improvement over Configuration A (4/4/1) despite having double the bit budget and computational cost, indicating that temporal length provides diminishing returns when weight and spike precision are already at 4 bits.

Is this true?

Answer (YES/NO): NO